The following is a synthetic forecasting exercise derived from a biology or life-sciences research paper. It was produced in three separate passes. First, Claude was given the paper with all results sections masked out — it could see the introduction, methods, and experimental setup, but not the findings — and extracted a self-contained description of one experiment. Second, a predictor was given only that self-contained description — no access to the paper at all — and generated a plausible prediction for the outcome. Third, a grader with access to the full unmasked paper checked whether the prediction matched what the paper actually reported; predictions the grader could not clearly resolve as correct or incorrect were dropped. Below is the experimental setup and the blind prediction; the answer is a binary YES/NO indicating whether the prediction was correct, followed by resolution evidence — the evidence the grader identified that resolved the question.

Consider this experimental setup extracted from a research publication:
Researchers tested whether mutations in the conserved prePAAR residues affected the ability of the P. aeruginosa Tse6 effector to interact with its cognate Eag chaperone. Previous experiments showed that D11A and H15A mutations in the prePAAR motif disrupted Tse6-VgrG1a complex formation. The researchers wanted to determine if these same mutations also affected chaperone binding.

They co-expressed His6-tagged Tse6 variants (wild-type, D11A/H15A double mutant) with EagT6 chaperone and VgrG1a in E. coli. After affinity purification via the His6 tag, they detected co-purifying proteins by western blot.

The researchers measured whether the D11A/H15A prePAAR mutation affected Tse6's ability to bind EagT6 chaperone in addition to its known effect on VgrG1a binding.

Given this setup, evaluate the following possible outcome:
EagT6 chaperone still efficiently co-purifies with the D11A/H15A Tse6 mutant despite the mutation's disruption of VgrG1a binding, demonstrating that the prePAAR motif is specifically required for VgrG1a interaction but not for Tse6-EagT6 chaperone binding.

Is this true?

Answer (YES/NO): YES